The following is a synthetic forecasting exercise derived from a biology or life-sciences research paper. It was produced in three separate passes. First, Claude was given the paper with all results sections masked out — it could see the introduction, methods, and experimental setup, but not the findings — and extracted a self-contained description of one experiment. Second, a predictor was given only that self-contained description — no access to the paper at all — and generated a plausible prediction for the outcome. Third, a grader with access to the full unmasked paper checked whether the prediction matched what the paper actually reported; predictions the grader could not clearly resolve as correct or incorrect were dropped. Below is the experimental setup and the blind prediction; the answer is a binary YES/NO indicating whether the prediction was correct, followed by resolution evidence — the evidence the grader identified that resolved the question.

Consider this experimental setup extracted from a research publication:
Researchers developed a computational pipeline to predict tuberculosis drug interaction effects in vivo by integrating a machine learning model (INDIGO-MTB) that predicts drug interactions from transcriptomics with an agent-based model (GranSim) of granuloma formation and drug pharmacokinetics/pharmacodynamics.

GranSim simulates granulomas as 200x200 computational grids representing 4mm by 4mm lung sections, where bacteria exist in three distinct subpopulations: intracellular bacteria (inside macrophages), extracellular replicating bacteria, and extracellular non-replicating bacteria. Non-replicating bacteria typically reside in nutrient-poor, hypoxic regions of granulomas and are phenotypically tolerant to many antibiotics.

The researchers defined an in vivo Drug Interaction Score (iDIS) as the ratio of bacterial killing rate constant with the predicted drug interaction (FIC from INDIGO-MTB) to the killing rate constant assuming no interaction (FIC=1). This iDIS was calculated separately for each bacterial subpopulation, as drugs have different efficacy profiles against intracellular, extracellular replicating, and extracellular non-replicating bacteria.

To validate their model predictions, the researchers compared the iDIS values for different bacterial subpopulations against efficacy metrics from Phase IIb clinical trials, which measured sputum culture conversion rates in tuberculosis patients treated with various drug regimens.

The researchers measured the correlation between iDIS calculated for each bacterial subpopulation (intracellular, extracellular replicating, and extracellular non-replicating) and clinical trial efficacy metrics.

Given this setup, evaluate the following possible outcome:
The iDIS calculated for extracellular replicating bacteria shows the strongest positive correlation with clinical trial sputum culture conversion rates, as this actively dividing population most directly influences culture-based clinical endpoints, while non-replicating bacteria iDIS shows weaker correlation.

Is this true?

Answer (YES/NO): NO